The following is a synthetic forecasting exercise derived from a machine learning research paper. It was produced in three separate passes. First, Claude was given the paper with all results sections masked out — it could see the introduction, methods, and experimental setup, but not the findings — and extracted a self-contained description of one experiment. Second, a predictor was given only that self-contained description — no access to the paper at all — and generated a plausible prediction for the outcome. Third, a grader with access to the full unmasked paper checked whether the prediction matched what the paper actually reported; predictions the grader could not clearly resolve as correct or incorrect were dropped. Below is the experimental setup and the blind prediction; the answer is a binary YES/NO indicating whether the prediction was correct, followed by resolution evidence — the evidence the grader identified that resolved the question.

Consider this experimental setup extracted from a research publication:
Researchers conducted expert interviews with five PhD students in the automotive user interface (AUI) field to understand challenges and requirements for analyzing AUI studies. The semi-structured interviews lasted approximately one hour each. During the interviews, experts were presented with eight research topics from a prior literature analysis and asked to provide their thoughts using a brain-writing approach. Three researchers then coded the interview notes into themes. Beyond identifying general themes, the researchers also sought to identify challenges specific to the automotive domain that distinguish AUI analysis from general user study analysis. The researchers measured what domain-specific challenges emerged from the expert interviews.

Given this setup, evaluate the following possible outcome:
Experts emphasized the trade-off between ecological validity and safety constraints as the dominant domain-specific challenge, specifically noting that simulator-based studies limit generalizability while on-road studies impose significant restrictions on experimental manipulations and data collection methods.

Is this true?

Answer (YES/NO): NO